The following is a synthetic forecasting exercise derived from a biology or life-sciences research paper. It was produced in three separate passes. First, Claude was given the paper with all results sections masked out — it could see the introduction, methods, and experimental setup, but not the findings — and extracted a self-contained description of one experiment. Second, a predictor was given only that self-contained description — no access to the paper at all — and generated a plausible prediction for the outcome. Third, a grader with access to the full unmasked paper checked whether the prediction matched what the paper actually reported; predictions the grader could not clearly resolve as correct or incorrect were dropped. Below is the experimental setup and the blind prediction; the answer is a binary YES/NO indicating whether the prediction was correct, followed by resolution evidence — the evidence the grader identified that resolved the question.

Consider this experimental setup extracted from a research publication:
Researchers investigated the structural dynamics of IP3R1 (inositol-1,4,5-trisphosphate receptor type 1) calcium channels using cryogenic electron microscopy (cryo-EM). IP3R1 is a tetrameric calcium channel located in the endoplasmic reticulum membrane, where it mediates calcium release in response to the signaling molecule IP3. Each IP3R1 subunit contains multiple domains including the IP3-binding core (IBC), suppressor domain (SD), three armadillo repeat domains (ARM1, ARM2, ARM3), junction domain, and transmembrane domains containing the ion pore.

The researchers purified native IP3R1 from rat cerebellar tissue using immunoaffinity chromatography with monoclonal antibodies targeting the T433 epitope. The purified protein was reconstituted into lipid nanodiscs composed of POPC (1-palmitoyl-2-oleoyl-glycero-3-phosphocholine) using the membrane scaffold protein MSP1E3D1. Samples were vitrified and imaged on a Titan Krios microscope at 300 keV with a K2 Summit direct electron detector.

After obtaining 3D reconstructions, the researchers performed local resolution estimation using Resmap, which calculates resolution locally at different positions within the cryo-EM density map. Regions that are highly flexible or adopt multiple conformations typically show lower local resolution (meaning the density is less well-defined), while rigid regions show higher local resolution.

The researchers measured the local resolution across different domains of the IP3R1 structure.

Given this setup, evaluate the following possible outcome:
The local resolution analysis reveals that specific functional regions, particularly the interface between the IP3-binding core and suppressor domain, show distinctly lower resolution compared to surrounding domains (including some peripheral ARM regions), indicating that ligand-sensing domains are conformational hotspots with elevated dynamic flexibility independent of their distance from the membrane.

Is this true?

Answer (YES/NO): NO